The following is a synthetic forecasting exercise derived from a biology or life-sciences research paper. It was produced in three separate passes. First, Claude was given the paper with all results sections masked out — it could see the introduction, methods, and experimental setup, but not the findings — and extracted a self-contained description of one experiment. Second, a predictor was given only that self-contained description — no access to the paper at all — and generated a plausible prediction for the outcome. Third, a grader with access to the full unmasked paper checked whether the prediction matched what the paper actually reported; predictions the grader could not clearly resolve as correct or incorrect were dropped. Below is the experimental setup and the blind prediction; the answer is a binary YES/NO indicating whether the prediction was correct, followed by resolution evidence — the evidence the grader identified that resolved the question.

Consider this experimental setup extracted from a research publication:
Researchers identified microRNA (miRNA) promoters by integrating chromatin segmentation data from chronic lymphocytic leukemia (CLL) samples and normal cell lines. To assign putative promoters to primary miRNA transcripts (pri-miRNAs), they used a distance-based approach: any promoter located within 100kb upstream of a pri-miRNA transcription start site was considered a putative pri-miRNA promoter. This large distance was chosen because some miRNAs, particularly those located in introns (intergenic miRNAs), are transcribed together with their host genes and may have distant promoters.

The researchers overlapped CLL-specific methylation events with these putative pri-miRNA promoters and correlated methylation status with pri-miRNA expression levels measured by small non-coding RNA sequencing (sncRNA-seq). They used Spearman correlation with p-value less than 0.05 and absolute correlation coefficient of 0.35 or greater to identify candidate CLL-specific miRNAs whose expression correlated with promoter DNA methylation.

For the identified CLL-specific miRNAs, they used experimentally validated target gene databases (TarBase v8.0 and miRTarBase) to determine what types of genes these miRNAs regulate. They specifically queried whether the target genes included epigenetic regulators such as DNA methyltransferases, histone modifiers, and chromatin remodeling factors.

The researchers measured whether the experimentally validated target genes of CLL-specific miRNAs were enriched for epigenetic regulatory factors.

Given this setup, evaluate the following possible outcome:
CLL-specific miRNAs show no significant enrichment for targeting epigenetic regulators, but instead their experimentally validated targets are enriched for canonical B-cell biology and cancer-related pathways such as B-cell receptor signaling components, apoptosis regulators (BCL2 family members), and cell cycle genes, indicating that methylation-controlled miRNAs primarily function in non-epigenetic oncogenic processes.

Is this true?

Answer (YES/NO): NO